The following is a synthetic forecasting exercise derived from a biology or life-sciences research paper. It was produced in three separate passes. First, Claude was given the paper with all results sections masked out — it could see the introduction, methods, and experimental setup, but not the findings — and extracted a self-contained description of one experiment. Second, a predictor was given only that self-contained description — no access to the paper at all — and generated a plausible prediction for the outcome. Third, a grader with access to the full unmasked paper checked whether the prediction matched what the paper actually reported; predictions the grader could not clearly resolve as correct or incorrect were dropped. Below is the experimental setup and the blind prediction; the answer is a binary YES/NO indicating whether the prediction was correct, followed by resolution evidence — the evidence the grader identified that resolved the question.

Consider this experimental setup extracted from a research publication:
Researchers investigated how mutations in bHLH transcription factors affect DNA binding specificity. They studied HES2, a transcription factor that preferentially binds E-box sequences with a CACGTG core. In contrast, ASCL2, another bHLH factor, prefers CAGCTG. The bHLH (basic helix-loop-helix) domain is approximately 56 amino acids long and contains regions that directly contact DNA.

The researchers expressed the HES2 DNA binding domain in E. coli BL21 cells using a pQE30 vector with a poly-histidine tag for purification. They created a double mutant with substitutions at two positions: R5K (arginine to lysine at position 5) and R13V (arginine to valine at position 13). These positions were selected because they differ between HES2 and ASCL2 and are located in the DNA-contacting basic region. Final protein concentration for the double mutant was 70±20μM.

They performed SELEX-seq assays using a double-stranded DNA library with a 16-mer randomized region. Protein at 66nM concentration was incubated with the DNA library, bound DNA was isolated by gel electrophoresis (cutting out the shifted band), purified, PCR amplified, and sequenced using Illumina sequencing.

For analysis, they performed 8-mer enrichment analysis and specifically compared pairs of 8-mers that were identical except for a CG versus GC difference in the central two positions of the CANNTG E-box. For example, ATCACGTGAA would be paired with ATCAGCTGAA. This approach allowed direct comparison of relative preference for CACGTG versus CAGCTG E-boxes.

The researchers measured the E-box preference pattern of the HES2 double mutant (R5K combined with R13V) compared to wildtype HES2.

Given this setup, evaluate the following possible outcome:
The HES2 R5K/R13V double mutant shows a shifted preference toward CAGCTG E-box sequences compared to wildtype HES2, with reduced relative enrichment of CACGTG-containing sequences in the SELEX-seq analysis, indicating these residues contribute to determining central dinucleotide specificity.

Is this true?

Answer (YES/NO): YES